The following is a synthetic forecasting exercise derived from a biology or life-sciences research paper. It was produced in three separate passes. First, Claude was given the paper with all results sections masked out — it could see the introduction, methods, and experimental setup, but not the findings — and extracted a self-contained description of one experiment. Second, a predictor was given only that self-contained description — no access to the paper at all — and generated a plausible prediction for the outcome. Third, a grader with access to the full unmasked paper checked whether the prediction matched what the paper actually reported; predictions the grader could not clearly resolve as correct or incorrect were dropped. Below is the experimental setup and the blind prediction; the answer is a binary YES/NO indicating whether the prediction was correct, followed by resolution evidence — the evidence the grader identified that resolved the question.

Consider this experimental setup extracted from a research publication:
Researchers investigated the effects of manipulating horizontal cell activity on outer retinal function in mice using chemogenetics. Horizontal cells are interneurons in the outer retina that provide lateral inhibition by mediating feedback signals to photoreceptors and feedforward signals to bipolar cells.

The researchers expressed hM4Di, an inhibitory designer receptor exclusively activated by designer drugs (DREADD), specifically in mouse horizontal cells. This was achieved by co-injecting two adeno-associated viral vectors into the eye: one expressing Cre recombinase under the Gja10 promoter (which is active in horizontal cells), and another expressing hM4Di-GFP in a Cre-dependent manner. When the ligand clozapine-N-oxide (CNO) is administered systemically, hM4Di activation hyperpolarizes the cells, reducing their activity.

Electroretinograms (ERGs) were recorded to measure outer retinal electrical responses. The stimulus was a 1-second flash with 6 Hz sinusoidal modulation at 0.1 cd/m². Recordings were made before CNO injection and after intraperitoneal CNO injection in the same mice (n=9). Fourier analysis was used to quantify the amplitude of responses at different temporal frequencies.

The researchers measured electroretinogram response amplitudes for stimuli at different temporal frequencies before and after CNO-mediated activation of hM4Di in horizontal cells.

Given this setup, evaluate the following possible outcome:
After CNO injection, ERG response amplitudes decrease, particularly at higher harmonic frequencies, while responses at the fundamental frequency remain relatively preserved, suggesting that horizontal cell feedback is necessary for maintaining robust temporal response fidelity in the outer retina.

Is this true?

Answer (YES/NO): NO